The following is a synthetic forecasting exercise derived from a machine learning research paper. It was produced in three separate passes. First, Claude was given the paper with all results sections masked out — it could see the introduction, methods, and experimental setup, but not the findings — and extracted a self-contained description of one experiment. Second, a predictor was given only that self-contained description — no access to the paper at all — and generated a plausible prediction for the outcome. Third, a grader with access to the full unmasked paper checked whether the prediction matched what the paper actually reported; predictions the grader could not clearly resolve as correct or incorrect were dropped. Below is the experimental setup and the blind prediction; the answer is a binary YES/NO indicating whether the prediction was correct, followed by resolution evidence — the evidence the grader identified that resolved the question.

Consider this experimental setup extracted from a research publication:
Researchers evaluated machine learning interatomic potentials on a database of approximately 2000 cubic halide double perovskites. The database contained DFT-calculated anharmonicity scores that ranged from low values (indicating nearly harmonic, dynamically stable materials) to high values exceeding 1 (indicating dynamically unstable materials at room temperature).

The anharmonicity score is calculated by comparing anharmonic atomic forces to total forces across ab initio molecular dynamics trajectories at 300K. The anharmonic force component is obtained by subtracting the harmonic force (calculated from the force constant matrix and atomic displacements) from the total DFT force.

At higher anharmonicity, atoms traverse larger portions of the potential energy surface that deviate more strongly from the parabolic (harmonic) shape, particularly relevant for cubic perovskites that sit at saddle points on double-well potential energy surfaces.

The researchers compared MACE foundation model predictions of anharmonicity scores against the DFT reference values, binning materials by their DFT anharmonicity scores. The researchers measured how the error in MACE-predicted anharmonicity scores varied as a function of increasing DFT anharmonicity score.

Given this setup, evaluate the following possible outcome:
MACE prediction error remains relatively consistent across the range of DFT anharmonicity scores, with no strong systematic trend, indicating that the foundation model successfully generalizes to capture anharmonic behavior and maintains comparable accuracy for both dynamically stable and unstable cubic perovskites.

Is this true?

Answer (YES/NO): NO